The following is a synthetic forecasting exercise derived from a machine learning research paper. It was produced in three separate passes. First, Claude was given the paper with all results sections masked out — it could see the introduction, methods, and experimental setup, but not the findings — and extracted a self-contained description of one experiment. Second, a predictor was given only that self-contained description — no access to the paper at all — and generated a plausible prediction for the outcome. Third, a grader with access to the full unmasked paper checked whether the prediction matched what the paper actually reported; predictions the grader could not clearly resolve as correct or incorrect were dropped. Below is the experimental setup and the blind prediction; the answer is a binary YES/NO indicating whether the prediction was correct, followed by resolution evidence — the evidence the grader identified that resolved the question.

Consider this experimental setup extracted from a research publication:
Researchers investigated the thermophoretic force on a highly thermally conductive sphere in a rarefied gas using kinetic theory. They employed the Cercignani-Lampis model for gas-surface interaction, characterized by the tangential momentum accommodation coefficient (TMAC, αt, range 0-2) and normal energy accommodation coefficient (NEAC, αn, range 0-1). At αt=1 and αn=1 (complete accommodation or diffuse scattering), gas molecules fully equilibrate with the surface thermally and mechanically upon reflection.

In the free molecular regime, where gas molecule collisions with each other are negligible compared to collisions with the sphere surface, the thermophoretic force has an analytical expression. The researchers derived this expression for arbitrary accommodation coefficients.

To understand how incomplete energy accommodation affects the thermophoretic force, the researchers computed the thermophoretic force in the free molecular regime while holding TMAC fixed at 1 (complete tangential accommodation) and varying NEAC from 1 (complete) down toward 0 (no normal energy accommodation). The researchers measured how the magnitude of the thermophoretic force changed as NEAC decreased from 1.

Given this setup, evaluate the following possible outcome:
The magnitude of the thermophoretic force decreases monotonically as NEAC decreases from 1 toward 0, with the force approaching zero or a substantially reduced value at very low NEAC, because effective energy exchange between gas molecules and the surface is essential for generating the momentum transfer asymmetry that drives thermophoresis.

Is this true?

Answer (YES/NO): NO